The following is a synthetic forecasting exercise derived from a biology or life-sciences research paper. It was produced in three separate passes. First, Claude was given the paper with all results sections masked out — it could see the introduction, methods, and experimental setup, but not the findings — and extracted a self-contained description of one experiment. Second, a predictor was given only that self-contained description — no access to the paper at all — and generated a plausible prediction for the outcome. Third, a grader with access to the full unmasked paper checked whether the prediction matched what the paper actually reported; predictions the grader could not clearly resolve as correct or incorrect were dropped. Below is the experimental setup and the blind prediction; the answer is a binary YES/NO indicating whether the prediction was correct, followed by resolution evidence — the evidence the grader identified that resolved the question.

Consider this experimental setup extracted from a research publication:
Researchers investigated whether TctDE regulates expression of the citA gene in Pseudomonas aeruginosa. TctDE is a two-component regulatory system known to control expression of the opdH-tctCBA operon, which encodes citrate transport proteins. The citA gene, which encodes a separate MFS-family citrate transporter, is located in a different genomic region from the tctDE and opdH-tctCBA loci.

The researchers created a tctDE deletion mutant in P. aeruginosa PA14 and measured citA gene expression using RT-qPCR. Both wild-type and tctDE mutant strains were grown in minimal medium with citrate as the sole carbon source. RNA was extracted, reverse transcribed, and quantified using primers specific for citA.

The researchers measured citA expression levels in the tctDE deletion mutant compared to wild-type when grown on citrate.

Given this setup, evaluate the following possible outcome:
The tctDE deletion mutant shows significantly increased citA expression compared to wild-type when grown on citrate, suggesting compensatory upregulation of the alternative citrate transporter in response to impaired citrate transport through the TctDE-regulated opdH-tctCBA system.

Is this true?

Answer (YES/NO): NO